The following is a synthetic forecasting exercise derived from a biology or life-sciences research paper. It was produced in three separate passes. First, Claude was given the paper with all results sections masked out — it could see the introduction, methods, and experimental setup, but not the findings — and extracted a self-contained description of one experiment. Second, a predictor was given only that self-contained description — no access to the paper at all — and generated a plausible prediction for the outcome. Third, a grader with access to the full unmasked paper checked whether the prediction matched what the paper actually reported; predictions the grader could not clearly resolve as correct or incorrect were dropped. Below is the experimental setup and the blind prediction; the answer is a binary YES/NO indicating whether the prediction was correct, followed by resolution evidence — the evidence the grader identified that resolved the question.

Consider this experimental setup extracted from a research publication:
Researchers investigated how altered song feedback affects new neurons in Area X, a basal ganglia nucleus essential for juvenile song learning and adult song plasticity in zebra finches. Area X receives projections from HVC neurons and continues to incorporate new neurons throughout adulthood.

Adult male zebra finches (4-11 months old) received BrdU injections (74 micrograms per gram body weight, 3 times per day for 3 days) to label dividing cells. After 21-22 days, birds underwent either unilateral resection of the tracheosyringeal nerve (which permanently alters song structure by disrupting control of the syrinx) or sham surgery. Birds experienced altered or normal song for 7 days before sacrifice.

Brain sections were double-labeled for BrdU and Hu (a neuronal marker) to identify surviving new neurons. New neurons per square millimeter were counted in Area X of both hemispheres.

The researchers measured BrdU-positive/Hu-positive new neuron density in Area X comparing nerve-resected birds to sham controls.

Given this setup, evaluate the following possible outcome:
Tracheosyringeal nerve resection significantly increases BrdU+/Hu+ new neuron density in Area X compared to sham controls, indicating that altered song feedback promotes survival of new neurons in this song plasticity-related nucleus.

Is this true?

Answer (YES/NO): NO